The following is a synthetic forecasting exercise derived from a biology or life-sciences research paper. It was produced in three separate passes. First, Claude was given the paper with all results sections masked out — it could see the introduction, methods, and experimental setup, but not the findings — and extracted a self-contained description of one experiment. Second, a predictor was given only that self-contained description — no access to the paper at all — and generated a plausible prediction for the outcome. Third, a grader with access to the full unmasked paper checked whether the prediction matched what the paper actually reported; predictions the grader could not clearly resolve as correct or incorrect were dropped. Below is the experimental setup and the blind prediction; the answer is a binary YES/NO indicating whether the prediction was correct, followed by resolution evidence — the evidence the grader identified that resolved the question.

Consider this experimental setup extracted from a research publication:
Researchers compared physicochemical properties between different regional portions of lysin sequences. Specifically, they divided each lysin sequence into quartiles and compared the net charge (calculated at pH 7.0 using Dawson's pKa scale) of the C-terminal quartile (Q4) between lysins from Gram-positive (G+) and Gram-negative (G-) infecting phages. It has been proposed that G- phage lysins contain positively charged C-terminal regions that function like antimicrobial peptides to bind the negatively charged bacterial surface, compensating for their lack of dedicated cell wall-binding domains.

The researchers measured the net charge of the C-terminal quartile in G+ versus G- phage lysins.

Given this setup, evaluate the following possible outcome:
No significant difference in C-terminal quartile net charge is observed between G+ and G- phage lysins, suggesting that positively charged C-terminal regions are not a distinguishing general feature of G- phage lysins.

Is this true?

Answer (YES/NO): NO